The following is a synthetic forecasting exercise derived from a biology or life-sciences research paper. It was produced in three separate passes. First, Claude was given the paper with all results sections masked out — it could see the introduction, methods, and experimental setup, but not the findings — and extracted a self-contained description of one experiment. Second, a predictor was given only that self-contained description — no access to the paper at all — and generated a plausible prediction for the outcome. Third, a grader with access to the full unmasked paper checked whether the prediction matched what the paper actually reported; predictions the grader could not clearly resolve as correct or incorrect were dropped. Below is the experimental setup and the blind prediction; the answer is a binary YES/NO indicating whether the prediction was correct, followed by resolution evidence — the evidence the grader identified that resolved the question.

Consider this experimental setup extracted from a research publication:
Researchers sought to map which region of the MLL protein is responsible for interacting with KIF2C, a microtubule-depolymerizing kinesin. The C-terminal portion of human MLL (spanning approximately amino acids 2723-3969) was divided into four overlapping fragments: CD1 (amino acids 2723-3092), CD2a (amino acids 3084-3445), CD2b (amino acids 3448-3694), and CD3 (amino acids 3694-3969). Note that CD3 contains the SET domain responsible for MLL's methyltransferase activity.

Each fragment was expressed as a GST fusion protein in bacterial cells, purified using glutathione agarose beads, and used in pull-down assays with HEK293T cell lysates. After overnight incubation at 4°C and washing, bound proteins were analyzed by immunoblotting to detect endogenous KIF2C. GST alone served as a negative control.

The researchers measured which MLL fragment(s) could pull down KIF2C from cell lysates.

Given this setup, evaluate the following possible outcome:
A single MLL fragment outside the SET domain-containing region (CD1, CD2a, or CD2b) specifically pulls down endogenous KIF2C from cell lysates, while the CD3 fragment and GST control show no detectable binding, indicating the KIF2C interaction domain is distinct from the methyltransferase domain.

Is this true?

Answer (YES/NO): NO